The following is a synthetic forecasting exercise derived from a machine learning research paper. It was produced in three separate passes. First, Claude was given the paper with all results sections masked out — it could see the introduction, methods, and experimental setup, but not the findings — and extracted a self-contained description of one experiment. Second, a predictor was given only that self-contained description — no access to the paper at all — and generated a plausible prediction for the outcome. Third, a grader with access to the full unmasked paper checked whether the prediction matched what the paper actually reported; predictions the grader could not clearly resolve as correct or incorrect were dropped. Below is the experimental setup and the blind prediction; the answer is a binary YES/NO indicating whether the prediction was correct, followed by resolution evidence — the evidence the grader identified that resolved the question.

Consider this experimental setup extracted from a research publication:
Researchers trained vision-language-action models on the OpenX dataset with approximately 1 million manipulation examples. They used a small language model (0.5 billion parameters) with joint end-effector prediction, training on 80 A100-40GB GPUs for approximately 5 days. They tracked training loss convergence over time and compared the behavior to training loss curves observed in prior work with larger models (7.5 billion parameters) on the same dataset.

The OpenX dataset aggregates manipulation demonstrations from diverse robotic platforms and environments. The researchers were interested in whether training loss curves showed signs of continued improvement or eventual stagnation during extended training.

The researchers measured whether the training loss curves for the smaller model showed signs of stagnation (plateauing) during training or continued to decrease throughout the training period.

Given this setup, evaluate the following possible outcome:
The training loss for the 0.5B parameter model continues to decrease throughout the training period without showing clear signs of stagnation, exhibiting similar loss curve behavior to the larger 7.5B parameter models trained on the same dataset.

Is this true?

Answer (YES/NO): NO